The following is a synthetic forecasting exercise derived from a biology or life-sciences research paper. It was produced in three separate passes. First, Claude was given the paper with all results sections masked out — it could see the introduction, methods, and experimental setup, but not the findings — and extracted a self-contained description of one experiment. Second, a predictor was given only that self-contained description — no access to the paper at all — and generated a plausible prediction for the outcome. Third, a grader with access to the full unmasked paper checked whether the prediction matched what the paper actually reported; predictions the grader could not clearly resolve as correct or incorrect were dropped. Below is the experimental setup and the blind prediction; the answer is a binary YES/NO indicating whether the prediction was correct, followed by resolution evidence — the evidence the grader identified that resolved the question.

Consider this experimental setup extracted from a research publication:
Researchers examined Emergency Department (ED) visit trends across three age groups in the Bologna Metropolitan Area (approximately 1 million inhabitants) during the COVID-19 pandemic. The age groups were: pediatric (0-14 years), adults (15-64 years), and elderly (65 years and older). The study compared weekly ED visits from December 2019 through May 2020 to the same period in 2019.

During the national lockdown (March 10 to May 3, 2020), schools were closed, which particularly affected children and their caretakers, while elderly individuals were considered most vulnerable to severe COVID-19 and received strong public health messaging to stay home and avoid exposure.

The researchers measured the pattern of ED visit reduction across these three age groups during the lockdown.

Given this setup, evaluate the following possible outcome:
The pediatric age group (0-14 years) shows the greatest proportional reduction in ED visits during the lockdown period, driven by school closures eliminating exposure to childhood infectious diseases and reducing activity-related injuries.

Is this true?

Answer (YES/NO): YES